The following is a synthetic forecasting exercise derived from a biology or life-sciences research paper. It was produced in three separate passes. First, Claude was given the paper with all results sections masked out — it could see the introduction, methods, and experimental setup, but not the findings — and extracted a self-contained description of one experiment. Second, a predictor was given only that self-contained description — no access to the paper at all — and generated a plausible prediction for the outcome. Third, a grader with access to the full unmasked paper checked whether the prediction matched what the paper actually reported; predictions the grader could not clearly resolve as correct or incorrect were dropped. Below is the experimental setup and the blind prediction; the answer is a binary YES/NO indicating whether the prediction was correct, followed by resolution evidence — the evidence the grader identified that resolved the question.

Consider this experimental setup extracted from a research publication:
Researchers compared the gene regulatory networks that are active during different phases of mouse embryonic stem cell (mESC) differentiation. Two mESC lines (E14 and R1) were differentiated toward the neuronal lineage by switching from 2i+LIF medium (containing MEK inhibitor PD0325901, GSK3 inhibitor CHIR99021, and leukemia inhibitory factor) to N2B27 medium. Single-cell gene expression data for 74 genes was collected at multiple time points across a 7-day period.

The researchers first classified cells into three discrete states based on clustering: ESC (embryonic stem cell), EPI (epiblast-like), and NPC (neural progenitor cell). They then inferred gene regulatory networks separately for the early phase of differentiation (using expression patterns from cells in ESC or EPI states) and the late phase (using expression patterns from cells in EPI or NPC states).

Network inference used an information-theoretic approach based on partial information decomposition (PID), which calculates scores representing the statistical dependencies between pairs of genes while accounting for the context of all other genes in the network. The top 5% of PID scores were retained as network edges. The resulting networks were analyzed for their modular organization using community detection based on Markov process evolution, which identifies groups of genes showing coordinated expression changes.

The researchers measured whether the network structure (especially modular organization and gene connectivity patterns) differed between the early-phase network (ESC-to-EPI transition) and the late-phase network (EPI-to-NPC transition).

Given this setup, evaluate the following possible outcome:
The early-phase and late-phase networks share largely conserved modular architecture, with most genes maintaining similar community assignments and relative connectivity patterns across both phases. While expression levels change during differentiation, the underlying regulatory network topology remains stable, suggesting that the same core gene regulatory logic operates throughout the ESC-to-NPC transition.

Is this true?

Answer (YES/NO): NO